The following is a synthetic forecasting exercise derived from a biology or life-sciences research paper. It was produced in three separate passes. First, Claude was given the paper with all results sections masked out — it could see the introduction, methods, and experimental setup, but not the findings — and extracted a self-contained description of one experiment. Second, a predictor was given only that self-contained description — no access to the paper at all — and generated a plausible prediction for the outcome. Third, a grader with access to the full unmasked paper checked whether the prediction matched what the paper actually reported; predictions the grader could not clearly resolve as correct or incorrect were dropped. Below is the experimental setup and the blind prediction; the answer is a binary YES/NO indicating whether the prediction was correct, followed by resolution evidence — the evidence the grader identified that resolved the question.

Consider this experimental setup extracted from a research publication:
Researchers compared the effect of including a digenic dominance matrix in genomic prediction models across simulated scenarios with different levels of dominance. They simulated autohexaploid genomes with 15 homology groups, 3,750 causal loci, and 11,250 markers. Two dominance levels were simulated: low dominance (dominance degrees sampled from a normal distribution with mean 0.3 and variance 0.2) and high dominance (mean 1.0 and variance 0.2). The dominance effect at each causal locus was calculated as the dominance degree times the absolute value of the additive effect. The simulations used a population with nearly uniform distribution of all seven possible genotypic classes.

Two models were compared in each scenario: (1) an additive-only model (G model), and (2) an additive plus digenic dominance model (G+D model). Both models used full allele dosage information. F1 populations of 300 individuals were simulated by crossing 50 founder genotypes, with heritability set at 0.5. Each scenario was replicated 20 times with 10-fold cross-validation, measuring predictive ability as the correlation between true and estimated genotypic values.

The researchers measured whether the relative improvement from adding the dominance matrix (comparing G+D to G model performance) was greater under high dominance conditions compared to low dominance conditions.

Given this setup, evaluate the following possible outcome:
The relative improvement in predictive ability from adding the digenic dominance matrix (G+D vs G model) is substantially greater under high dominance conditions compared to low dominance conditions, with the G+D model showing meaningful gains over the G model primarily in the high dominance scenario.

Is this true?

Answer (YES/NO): YES